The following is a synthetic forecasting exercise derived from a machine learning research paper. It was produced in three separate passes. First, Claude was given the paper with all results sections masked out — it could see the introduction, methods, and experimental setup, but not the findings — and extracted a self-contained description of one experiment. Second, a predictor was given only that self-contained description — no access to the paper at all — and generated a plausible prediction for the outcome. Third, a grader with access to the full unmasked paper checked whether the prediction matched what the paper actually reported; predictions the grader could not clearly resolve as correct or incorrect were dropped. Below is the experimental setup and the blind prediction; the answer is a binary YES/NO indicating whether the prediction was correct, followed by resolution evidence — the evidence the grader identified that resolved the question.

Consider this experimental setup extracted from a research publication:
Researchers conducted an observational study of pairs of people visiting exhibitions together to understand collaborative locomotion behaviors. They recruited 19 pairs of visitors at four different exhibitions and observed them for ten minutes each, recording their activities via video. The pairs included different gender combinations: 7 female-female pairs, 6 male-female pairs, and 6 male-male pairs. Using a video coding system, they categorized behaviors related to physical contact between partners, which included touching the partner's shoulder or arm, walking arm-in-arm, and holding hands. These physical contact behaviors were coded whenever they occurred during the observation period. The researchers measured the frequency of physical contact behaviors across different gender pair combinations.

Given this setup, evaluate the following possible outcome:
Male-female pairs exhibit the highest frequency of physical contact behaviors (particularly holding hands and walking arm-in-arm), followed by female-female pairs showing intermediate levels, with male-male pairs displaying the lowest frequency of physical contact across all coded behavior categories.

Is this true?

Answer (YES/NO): NO